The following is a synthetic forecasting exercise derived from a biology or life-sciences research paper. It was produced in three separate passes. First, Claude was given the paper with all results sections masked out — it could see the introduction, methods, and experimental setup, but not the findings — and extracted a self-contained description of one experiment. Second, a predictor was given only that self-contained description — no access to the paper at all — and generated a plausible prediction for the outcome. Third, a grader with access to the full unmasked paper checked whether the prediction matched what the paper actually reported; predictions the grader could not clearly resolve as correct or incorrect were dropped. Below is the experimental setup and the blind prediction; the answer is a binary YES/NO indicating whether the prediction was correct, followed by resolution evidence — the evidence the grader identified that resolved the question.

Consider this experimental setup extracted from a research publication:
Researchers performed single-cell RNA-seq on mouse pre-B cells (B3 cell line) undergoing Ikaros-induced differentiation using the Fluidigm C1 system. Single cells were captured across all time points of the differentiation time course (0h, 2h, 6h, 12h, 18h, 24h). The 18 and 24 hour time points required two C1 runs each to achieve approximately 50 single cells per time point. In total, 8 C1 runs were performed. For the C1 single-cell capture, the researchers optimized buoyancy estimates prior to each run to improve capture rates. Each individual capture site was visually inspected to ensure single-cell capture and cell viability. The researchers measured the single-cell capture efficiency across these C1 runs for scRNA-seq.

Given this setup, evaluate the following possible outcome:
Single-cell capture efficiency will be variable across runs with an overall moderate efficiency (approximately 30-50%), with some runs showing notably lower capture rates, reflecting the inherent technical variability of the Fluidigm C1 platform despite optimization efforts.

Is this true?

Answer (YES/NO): NO